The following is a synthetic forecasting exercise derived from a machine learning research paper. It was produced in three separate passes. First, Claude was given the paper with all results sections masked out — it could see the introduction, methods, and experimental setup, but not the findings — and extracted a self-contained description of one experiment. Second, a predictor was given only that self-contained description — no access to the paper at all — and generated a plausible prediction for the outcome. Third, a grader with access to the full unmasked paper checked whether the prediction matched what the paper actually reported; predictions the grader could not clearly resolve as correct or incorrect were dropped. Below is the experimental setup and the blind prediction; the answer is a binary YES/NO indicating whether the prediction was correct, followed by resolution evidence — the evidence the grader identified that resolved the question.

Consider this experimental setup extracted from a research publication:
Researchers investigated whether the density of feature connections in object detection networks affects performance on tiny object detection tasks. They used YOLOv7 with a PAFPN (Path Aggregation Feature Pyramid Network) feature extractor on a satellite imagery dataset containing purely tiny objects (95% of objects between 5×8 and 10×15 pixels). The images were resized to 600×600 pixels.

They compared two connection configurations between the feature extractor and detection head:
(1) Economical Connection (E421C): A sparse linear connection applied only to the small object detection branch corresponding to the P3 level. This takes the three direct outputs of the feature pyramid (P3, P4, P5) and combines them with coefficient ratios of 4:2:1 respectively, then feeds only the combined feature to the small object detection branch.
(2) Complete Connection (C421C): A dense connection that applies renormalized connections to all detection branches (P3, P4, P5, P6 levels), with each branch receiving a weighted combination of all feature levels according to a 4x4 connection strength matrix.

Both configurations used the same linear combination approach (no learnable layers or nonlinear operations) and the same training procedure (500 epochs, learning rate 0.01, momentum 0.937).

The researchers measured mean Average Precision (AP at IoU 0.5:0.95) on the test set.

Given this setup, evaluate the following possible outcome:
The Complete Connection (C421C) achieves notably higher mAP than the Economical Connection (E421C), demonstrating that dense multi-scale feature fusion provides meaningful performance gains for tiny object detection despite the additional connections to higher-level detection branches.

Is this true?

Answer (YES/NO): NO